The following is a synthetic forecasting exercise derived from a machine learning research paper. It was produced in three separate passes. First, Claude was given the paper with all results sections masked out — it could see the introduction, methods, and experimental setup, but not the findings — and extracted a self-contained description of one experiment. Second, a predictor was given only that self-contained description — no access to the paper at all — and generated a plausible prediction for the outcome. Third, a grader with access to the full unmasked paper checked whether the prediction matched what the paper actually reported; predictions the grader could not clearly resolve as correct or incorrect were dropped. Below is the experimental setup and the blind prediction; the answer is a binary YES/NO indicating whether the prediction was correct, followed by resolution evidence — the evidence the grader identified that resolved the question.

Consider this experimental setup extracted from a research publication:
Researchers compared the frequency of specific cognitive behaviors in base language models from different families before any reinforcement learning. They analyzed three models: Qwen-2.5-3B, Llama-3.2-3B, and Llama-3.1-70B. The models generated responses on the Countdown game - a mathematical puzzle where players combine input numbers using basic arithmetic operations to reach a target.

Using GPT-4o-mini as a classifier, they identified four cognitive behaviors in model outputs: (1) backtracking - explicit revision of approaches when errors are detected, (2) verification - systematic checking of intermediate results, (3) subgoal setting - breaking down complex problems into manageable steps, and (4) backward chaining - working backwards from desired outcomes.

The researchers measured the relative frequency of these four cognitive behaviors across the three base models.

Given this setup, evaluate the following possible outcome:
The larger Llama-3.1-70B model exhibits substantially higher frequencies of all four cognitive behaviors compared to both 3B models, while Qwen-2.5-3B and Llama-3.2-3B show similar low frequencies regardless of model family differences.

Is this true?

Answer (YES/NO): NO